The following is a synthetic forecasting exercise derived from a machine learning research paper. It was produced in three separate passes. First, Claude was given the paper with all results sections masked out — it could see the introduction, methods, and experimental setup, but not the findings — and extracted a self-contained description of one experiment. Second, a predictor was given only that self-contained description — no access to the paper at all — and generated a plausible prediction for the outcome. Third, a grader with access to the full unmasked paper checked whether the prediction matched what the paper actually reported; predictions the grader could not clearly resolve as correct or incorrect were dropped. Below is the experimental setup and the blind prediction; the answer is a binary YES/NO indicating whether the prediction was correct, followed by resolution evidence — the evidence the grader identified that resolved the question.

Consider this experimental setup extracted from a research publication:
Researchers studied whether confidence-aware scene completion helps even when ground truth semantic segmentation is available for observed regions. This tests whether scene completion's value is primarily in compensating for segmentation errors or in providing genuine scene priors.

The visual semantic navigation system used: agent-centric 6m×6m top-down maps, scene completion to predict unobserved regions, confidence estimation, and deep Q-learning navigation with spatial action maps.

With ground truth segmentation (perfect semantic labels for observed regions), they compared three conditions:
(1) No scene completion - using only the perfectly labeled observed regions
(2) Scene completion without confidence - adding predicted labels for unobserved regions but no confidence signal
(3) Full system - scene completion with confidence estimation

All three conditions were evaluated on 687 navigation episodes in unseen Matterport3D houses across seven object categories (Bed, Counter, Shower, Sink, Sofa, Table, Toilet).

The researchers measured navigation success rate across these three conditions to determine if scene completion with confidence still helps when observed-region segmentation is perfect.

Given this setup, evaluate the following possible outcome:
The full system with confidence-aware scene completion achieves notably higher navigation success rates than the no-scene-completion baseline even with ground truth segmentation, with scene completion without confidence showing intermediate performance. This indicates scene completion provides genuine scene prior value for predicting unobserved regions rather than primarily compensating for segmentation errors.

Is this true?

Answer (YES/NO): NO